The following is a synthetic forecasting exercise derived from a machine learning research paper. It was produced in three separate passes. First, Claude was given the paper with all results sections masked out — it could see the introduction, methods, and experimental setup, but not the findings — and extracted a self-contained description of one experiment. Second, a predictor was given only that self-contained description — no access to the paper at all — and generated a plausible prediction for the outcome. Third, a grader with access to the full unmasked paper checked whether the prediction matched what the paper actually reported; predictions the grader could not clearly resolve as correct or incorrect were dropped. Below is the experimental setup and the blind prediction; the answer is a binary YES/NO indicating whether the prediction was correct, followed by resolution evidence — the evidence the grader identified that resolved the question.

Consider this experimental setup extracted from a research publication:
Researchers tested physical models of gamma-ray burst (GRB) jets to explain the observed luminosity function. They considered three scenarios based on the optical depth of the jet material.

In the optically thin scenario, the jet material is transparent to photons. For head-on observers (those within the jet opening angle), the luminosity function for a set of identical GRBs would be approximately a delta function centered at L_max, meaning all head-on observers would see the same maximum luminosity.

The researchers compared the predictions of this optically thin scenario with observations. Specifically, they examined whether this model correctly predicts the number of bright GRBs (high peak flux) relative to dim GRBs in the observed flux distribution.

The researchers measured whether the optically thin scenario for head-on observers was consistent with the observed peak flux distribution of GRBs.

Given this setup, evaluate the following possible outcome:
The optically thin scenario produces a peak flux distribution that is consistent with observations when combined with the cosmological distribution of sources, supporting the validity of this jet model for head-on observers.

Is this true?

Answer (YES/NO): NO